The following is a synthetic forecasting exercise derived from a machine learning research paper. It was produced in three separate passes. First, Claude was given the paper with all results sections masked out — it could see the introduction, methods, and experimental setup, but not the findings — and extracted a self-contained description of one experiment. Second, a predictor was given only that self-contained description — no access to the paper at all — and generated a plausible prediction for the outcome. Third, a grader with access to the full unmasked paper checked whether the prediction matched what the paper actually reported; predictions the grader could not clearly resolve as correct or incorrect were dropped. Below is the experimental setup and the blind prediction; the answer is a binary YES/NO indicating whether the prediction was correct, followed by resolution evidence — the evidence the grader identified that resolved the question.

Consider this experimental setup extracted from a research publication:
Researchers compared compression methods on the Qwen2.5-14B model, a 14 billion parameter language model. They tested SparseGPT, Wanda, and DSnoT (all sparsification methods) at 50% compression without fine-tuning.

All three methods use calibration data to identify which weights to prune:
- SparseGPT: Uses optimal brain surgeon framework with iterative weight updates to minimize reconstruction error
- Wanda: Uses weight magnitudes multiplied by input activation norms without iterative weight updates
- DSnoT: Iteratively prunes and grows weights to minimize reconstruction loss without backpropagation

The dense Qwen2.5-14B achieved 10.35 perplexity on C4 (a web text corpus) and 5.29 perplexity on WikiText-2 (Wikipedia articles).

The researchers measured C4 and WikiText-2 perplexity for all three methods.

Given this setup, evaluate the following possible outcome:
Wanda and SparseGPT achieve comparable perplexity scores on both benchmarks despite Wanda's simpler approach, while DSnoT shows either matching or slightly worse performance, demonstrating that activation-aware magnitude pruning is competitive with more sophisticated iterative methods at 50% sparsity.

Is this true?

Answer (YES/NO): NO